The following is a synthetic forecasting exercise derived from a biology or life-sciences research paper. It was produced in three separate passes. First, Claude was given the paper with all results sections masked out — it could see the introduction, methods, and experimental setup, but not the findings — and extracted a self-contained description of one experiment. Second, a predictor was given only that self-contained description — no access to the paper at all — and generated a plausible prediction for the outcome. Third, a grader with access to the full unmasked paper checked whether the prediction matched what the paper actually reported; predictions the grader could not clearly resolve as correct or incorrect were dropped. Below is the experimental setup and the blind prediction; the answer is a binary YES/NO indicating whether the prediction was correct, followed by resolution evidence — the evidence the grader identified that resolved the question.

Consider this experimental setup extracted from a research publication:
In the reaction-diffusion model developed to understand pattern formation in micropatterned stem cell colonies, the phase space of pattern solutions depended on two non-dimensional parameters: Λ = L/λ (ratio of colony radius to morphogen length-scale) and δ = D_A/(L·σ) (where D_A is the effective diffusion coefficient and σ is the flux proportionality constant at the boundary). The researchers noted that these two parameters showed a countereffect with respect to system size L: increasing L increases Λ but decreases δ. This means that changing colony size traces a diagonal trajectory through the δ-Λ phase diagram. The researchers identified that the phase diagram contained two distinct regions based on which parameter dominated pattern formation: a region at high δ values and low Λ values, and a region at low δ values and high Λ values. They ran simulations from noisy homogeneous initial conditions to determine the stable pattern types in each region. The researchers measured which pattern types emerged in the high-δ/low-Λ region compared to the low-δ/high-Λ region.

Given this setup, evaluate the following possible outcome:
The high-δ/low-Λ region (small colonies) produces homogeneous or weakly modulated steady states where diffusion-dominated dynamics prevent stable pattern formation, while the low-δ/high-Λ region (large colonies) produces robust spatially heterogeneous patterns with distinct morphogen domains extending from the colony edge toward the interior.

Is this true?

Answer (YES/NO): NO